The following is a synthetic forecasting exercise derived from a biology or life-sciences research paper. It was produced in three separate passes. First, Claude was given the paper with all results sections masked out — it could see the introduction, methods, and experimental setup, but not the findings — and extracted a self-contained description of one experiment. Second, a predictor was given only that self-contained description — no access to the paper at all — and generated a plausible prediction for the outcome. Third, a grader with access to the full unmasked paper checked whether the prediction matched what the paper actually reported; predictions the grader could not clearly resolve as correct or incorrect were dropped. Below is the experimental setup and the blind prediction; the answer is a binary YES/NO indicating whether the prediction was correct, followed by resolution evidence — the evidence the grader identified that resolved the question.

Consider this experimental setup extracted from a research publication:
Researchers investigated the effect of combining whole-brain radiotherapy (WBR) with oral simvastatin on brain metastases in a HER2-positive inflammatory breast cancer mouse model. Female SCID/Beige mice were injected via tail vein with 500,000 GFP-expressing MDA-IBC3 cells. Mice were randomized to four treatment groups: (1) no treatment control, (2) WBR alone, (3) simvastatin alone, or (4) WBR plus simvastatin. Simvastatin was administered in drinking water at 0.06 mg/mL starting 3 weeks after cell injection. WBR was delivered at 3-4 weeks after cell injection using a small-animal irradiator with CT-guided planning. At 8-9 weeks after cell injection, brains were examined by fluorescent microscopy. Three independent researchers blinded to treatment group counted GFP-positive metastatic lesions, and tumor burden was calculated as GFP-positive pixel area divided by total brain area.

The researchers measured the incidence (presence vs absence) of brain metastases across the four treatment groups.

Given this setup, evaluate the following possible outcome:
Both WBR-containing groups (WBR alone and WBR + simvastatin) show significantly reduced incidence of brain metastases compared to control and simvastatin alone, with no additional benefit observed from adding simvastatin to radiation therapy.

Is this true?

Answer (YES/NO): NO